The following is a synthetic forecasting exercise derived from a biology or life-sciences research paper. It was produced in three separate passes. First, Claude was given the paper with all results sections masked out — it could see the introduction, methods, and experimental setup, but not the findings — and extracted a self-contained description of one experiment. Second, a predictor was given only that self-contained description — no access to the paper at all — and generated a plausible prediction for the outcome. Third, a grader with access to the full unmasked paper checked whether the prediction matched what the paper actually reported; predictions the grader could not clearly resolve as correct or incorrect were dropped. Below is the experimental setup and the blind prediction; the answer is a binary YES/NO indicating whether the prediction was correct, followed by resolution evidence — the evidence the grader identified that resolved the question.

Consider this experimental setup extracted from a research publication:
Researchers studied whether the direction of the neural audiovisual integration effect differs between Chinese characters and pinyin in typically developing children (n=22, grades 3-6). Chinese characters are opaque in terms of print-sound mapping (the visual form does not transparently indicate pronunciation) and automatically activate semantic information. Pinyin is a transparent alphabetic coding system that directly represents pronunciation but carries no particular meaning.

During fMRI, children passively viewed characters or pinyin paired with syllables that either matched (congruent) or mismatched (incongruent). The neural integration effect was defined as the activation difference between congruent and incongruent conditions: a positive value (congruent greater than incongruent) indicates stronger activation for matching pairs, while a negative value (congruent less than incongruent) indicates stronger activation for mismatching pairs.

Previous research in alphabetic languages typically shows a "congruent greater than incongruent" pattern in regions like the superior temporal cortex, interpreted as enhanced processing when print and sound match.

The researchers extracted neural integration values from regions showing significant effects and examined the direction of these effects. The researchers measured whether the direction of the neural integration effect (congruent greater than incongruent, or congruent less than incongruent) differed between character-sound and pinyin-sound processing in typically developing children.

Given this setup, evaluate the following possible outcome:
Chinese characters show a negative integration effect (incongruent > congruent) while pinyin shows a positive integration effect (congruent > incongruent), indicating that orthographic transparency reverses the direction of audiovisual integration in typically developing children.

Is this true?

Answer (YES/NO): NO